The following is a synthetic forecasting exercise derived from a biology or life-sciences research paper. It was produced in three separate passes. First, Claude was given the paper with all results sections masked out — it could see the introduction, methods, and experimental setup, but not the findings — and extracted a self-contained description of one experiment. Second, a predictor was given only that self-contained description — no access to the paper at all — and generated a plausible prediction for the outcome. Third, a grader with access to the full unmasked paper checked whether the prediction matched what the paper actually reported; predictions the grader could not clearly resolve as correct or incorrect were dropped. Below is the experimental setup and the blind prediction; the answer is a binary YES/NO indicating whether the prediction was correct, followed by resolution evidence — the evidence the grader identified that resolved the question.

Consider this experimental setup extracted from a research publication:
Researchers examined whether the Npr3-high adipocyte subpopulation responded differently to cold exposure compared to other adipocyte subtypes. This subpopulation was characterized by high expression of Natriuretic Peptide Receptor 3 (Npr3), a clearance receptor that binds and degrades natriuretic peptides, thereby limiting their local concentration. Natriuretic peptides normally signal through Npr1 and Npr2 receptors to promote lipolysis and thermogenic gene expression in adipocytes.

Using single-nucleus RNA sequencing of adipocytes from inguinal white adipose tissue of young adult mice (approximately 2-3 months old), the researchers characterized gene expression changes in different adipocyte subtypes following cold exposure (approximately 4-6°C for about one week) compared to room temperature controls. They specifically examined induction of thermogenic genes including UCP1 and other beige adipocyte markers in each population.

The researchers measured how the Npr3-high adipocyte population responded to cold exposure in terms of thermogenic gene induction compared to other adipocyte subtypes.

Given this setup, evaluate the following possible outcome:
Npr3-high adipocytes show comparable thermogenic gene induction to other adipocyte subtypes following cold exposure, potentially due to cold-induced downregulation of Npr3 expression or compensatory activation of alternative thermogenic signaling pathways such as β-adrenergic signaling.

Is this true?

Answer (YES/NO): NO